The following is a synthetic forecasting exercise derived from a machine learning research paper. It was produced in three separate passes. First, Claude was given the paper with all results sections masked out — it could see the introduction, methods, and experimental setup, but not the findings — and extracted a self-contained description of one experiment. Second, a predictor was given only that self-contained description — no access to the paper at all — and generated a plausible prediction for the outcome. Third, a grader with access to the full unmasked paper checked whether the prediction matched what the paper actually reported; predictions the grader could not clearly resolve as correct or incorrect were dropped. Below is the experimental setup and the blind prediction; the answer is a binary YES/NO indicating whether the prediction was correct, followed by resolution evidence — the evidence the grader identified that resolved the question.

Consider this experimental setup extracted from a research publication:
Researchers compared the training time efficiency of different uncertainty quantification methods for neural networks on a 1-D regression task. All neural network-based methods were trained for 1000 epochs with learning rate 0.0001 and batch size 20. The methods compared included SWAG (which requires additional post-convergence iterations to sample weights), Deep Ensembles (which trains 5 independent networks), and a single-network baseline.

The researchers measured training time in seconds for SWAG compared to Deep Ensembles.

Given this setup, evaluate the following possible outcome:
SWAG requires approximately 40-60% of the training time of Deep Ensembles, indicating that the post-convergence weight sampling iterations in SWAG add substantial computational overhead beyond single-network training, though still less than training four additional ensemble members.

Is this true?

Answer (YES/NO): NO